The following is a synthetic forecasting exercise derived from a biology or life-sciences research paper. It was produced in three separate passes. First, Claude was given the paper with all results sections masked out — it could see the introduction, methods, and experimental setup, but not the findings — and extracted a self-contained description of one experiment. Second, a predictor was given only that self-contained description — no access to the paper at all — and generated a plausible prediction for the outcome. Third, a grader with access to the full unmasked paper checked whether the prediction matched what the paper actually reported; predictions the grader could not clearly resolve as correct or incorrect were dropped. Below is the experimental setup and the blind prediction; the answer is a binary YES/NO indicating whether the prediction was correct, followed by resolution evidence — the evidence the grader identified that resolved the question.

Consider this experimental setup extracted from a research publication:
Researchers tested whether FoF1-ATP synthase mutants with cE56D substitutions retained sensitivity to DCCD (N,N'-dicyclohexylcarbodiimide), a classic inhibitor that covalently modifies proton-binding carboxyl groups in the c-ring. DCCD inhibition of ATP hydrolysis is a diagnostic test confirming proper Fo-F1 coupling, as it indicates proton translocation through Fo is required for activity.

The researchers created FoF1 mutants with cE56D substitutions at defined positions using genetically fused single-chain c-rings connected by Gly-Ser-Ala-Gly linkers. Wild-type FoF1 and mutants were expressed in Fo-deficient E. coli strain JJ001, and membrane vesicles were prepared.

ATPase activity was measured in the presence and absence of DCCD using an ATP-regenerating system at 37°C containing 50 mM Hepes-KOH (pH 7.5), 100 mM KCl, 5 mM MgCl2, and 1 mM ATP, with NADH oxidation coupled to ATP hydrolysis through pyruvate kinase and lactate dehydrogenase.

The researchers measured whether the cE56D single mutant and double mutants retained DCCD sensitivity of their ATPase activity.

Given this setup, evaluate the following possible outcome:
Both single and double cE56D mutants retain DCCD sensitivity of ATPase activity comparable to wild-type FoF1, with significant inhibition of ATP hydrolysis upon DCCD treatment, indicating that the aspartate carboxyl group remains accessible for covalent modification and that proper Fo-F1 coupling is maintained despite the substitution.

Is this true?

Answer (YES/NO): NO